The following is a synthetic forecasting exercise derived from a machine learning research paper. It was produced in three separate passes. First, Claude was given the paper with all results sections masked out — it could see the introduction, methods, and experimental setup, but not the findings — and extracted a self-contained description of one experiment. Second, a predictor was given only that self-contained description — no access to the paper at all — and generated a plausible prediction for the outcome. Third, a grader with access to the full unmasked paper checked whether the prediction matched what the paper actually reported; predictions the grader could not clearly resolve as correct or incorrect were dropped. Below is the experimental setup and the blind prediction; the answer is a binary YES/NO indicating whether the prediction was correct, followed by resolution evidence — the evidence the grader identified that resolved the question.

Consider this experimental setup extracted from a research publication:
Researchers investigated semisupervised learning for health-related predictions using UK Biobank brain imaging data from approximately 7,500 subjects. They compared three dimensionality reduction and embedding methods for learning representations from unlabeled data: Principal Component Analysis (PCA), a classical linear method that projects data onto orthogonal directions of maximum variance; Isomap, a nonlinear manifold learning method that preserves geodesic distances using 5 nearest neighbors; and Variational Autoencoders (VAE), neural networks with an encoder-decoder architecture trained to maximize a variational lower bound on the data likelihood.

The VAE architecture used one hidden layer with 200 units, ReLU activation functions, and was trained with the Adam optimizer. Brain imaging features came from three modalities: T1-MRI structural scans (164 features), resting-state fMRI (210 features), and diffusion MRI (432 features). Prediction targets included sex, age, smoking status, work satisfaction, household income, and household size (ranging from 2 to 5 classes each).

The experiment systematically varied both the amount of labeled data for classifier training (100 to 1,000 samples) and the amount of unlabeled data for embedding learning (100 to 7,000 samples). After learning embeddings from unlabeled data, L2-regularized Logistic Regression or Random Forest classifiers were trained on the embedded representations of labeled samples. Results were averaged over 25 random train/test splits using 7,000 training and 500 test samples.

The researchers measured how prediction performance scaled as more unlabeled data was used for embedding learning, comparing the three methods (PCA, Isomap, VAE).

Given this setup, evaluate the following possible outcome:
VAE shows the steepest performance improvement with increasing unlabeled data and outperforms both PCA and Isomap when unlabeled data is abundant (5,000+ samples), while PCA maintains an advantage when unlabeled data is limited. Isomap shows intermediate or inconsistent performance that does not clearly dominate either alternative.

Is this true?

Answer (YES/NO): NO